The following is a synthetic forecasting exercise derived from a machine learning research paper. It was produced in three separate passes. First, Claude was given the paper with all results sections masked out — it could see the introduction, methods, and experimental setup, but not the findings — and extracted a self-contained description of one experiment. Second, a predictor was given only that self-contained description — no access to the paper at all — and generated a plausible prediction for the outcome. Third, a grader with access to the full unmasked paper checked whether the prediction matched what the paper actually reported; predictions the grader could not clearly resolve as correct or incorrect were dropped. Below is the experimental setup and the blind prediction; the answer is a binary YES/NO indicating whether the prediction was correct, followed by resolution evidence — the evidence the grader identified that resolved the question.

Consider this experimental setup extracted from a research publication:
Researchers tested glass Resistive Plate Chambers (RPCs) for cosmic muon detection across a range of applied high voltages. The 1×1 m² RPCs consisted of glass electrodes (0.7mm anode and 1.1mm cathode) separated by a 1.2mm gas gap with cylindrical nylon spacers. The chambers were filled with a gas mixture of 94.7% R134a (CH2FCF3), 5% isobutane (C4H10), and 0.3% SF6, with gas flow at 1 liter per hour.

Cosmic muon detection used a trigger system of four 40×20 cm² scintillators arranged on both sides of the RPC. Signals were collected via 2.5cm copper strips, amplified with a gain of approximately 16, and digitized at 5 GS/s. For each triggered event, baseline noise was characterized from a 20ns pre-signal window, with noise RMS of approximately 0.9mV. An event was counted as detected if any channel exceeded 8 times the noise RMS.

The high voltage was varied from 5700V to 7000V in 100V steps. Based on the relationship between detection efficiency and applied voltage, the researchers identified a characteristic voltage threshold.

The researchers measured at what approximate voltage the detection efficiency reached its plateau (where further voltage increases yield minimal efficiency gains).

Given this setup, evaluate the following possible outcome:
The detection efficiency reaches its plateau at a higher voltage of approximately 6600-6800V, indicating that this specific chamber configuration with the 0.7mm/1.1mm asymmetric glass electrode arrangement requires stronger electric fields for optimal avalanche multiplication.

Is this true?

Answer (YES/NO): YES